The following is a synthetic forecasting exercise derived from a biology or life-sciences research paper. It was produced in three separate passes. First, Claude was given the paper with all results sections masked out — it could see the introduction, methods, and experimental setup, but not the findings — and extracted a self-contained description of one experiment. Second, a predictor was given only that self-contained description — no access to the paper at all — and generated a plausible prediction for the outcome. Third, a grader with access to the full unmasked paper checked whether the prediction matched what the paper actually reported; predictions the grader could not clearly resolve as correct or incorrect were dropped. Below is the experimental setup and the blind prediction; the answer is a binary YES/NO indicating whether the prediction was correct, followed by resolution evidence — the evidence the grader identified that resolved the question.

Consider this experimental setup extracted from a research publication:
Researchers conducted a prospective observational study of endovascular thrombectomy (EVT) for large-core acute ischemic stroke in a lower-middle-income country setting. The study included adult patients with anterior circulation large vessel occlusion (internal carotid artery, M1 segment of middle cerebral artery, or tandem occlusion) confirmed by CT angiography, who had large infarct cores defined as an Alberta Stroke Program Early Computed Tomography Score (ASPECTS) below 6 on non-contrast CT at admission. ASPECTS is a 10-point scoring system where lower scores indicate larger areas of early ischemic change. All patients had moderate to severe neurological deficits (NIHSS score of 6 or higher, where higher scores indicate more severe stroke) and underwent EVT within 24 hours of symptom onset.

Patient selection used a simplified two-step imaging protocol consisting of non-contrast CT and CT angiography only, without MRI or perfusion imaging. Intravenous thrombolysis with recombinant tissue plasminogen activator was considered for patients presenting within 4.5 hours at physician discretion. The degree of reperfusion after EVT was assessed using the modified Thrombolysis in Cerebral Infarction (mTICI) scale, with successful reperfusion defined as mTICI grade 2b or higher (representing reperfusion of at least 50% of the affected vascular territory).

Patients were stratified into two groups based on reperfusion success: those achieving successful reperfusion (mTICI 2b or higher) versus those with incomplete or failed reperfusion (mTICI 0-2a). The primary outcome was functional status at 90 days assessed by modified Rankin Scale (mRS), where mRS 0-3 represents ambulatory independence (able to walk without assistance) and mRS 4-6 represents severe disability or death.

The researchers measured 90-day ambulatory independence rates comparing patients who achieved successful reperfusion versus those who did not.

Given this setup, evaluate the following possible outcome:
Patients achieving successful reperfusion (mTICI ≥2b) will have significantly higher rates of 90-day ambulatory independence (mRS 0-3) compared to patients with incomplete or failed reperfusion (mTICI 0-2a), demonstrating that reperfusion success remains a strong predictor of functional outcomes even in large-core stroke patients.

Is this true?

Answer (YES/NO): YES